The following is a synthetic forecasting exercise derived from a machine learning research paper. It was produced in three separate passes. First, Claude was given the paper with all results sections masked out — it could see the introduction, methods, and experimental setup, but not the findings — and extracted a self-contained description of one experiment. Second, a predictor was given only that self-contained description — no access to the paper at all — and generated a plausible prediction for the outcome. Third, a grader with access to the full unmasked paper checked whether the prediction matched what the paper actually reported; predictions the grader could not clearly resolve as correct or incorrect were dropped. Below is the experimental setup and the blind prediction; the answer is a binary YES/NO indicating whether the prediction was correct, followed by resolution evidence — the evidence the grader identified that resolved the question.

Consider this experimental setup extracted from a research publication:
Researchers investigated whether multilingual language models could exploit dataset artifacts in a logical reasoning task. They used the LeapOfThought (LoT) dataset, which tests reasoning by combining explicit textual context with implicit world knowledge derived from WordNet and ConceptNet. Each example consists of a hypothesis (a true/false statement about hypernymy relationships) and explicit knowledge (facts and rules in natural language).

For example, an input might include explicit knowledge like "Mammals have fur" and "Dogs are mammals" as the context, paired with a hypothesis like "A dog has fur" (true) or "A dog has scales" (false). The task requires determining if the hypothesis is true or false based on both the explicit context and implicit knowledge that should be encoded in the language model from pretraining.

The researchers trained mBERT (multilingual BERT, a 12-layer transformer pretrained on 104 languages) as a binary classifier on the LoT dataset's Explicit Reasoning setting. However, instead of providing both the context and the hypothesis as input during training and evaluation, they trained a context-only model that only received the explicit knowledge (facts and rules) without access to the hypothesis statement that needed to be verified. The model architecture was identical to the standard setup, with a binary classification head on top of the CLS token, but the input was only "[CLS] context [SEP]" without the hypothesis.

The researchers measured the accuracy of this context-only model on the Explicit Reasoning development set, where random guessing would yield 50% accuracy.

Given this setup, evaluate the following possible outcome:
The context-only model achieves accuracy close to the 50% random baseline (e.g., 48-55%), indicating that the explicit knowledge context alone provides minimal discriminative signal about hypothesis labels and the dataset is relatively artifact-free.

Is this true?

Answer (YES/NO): NO